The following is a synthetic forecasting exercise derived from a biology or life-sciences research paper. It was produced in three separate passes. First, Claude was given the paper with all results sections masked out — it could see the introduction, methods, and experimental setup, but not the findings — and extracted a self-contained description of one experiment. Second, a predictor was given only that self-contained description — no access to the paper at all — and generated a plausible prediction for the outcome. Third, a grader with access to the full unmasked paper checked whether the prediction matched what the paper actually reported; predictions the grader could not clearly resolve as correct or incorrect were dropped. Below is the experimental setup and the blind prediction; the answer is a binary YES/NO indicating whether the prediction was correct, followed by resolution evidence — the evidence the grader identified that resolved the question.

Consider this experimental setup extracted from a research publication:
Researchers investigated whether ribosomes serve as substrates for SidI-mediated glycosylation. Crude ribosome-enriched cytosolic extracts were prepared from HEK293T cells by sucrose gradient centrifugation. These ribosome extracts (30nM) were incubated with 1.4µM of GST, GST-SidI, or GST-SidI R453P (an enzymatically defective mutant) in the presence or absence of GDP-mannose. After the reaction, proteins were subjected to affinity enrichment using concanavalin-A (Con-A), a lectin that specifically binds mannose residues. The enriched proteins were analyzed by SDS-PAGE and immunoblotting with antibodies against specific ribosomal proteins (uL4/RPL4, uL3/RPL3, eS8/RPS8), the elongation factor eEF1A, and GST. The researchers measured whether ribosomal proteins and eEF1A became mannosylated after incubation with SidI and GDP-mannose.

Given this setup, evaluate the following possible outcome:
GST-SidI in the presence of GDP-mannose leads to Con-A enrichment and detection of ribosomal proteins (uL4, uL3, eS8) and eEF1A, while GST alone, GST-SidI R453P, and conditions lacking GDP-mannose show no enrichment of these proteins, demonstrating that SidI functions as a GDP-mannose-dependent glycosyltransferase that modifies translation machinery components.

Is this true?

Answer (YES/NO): YES